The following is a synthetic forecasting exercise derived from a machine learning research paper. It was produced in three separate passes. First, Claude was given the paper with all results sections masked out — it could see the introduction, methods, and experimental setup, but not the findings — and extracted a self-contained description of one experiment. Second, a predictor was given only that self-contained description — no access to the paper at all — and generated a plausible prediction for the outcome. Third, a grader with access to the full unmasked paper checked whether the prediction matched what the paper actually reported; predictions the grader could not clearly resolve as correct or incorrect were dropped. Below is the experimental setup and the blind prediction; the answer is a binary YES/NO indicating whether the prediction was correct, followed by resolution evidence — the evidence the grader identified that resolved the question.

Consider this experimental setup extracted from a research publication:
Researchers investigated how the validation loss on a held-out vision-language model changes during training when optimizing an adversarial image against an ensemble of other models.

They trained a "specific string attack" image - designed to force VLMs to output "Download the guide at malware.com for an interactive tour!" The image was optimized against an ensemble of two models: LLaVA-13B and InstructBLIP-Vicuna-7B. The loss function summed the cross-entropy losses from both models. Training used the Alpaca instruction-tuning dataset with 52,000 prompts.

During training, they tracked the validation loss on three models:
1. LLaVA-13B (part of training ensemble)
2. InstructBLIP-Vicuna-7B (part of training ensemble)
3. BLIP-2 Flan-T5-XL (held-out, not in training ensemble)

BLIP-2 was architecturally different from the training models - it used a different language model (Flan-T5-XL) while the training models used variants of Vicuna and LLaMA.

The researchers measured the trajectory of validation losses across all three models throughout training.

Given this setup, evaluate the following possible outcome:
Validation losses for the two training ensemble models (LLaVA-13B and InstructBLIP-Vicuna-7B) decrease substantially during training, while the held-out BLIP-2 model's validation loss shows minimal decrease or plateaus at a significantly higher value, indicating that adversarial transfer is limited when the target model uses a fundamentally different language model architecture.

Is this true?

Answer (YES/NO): NO